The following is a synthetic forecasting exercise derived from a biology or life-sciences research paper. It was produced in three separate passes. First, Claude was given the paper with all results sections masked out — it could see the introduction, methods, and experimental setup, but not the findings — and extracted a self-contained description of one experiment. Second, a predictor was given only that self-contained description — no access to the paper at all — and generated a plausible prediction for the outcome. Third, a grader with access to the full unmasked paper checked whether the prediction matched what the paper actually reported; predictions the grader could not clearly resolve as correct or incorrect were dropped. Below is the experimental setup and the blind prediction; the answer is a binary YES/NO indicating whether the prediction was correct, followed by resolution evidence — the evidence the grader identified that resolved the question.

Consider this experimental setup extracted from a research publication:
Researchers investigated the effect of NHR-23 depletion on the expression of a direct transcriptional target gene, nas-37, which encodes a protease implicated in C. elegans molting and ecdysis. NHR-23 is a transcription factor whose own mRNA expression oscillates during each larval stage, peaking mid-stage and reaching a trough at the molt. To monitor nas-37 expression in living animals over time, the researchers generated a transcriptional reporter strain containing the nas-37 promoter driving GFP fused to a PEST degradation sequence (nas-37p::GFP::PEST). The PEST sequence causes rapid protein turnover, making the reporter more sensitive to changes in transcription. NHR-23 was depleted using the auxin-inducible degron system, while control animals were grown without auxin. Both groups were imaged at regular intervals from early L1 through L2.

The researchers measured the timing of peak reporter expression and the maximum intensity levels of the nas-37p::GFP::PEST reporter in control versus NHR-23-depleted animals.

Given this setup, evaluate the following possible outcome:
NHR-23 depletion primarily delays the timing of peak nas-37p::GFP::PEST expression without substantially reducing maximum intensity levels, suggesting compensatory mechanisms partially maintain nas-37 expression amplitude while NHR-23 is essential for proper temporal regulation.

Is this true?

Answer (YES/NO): NO